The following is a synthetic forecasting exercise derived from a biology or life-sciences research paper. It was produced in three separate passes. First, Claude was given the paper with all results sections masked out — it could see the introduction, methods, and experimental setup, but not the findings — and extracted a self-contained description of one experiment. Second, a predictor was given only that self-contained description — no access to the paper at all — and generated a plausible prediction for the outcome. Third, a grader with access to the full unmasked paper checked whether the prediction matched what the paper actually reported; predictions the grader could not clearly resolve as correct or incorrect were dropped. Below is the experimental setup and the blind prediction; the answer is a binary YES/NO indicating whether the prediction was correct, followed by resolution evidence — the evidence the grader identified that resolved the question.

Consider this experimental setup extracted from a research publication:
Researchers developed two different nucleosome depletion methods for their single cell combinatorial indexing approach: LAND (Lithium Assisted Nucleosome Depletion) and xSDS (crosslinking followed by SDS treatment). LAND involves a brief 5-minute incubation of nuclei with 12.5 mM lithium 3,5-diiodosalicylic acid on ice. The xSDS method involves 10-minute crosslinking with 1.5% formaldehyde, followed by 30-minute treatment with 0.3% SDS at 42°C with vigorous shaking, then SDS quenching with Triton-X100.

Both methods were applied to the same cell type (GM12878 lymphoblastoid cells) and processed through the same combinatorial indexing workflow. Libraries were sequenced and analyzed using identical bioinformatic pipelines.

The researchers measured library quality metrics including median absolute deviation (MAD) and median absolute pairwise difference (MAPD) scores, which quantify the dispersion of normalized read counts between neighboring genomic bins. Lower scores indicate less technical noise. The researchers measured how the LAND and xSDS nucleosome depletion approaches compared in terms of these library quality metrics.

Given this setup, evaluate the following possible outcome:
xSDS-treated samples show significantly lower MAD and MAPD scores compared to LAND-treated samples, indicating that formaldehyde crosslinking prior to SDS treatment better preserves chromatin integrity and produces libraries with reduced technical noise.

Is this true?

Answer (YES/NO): YES